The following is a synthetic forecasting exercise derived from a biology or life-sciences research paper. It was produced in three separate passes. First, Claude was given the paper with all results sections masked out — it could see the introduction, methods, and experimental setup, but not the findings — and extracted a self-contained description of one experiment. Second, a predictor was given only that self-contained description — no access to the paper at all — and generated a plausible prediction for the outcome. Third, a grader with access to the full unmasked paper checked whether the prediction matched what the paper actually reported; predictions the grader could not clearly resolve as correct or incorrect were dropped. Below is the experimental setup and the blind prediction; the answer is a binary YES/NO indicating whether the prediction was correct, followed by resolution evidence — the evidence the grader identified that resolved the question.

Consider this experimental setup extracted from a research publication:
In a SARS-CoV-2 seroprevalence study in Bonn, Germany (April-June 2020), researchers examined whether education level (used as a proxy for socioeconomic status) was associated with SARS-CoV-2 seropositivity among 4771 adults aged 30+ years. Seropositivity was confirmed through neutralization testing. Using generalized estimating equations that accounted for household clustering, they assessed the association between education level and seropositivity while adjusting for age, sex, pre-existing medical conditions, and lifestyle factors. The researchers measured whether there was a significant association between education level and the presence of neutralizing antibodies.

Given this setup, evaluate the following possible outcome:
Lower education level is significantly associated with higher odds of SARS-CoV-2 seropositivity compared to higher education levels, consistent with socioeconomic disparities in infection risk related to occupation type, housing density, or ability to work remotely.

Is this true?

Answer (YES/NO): NO